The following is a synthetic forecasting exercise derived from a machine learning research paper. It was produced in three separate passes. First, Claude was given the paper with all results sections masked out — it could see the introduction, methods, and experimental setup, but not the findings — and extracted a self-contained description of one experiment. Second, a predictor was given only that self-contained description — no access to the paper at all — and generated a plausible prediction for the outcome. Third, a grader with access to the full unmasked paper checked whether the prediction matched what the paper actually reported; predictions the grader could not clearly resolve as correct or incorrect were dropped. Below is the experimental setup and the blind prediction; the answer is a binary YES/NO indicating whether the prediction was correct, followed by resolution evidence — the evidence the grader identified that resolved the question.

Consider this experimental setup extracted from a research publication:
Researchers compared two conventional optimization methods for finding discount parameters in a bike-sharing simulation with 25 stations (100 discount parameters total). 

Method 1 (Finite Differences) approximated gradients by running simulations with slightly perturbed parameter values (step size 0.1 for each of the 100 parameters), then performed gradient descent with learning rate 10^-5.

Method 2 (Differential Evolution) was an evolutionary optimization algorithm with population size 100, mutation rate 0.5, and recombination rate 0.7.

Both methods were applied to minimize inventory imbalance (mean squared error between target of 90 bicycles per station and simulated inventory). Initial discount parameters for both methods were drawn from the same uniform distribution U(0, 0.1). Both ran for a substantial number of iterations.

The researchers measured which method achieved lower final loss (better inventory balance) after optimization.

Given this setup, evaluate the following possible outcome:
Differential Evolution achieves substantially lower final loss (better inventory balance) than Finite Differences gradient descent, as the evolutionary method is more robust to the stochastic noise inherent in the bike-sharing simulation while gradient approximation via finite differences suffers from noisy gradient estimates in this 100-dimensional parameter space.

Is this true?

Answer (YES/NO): YES